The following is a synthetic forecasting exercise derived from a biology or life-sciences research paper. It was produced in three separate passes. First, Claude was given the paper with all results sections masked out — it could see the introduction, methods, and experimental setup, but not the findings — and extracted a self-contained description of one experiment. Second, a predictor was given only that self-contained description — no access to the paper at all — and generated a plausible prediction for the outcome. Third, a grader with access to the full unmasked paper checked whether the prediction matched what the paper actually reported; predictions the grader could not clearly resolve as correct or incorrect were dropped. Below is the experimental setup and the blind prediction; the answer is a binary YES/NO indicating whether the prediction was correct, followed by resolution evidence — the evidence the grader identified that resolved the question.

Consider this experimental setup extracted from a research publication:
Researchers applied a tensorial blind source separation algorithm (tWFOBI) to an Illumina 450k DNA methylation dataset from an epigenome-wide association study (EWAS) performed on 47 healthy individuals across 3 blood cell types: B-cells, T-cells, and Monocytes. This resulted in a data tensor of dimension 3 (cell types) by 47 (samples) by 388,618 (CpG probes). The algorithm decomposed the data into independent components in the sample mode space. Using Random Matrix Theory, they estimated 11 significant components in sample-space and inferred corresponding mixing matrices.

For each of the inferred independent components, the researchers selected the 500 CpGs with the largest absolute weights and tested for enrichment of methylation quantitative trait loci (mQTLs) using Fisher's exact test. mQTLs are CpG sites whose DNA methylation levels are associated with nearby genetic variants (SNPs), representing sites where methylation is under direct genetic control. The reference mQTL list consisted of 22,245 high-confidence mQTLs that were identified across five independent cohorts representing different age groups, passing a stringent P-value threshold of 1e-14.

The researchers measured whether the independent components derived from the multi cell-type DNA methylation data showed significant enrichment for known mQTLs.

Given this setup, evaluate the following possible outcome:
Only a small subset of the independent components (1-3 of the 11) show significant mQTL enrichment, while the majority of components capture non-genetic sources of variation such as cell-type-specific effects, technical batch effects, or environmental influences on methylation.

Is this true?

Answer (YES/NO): NO